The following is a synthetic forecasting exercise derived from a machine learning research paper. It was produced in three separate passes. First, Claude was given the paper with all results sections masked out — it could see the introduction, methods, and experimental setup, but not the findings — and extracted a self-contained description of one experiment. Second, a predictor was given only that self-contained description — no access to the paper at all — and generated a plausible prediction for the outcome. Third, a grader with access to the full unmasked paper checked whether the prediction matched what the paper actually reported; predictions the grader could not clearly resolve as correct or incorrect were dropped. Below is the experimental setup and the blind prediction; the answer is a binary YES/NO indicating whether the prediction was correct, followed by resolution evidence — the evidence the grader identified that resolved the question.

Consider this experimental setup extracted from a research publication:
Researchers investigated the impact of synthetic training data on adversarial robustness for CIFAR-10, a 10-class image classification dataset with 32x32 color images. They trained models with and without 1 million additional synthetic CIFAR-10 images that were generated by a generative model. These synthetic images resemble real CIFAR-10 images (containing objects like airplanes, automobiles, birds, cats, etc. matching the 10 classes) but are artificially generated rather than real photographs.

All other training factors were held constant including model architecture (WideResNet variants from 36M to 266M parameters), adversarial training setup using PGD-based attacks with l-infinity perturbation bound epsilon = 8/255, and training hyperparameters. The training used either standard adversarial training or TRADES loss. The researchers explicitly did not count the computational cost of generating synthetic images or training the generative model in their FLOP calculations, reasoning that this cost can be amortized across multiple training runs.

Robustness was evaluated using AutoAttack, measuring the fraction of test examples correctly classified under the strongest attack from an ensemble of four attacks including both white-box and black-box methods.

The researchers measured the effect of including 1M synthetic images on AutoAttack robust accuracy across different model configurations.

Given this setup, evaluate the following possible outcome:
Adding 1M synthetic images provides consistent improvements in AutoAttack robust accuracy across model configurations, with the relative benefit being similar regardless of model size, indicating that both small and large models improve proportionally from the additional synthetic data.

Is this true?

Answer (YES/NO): NO